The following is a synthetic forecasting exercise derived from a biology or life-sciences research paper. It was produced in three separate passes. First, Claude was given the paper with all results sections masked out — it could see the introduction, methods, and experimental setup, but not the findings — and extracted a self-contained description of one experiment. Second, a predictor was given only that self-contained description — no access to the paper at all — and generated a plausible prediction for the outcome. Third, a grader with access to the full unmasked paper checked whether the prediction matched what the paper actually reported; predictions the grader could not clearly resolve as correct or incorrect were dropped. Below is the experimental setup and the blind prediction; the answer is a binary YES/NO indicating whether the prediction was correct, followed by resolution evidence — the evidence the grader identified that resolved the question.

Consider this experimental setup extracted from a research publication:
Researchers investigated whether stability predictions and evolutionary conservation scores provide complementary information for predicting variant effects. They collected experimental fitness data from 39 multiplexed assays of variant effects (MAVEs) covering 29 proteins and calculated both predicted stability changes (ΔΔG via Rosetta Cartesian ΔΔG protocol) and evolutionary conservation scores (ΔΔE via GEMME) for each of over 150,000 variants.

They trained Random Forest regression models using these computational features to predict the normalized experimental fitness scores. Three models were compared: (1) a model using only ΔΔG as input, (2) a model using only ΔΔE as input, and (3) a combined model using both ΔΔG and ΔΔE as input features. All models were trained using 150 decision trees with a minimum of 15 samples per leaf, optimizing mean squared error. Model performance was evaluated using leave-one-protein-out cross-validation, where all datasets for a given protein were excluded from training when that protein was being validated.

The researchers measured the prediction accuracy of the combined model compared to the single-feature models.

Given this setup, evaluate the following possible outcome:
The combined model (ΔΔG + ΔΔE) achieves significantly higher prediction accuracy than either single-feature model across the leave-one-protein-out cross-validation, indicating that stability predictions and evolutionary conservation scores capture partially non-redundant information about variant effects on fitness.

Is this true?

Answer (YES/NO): YES